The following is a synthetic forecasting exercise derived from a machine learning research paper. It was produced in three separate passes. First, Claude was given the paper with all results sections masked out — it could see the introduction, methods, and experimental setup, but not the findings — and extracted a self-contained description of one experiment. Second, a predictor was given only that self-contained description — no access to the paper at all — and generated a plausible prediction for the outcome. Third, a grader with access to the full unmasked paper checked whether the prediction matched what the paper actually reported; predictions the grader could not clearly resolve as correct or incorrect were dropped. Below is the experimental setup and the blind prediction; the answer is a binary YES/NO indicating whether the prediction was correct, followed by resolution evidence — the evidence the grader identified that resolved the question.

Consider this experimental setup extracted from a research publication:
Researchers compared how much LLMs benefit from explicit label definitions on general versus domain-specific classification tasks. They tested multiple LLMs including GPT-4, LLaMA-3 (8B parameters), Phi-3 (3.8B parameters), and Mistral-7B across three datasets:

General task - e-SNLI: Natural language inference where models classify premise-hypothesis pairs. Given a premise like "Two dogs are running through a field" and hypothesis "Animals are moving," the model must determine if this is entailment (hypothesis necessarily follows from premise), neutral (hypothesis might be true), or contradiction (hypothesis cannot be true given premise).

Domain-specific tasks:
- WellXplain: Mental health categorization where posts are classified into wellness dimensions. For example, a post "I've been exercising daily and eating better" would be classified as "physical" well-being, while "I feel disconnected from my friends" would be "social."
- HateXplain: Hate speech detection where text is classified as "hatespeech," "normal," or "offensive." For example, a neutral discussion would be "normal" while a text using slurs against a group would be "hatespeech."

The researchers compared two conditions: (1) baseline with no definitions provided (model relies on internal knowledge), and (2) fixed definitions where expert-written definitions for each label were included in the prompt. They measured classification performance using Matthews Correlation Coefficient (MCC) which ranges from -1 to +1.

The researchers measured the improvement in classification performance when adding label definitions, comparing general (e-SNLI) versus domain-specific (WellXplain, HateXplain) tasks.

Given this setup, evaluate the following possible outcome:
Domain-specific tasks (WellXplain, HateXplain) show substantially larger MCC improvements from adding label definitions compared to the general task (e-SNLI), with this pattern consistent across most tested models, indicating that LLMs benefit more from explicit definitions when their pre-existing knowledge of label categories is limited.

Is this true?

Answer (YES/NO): NO